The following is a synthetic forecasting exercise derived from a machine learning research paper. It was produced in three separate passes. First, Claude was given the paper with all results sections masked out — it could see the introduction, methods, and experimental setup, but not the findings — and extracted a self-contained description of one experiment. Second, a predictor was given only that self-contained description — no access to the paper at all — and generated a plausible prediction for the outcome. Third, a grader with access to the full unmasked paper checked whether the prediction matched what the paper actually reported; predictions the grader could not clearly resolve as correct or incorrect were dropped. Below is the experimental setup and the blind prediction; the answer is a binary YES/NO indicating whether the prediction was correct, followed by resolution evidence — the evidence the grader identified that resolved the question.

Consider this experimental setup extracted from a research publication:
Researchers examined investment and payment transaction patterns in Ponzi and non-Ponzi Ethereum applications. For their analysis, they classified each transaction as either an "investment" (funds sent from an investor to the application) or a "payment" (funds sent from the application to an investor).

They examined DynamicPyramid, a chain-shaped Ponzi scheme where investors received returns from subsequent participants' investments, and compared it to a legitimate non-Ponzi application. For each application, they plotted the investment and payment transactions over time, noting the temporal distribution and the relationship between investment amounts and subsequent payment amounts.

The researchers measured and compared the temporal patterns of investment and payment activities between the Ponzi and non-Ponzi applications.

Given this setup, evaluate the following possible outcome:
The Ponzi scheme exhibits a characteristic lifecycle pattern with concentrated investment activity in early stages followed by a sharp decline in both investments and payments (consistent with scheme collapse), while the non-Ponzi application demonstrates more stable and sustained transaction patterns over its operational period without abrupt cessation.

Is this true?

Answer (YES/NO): YES